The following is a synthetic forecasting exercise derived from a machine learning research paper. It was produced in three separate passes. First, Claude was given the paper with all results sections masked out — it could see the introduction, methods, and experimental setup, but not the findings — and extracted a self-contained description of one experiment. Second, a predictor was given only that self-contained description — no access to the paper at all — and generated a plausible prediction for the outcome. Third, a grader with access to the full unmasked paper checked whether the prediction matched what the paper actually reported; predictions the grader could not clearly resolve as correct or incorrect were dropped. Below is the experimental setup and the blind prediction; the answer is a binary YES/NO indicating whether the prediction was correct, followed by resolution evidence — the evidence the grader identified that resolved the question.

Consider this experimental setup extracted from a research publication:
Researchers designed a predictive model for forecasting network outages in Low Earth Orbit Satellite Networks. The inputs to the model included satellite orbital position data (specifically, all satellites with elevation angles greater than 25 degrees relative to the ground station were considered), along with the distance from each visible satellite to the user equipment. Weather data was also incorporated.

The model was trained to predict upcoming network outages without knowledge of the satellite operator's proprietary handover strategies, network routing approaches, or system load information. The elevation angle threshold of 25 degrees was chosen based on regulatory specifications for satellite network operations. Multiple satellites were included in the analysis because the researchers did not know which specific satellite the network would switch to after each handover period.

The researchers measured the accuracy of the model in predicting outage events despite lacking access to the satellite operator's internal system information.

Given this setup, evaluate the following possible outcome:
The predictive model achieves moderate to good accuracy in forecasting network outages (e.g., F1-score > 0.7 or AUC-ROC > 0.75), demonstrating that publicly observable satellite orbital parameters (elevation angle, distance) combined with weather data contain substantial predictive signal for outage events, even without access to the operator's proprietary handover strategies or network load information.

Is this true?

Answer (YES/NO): NO